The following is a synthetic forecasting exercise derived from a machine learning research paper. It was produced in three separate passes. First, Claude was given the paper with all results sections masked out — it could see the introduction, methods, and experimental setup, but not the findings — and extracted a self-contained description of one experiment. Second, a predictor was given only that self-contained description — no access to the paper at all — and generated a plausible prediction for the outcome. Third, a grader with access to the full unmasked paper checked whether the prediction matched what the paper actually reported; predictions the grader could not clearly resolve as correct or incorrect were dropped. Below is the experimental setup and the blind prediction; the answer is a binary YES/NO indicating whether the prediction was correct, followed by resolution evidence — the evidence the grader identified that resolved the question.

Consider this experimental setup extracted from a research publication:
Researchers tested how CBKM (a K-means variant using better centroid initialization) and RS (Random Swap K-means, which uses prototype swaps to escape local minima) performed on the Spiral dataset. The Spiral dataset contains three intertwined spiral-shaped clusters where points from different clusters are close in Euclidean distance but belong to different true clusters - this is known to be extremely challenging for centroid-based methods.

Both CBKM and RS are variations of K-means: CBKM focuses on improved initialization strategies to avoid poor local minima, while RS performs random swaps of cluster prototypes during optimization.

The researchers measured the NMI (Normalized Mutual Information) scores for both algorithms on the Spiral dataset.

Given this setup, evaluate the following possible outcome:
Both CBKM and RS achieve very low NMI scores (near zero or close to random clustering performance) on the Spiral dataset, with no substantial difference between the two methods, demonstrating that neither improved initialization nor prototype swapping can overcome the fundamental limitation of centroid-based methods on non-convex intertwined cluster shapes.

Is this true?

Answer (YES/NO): YES